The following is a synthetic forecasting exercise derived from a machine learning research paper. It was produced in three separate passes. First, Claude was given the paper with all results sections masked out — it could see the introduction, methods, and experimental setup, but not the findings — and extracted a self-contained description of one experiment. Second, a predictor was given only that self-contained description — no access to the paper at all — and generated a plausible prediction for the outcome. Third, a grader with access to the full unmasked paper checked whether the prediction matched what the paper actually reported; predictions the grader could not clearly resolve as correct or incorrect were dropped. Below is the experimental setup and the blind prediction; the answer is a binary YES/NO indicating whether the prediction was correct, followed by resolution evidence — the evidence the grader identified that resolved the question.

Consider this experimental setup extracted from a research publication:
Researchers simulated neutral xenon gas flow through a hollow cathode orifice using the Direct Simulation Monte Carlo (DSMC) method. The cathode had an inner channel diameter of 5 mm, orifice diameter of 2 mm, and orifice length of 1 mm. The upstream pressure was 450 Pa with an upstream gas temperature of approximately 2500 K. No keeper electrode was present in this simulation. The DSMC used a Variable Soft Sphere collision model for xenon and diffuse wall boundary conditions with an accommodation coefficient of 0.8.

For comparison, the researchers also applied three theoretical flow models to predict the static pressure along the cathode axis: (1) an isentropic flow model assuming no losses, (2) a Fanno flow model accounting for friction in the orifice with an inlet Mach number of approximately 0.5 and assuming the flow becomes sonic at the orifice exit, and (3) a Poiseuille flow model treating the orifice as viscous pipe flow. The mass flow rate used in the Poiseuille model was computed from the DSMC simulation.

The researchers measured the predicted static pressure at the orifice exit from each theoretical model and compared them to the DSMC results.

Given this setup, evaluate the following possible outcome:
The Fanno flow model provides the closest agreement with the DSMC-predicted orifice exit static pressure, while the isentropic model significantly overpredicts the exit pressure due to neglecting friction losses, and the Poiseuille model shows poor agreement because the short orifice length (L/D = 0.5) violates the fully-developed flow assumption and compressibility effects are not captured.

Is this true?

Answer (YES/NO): YES